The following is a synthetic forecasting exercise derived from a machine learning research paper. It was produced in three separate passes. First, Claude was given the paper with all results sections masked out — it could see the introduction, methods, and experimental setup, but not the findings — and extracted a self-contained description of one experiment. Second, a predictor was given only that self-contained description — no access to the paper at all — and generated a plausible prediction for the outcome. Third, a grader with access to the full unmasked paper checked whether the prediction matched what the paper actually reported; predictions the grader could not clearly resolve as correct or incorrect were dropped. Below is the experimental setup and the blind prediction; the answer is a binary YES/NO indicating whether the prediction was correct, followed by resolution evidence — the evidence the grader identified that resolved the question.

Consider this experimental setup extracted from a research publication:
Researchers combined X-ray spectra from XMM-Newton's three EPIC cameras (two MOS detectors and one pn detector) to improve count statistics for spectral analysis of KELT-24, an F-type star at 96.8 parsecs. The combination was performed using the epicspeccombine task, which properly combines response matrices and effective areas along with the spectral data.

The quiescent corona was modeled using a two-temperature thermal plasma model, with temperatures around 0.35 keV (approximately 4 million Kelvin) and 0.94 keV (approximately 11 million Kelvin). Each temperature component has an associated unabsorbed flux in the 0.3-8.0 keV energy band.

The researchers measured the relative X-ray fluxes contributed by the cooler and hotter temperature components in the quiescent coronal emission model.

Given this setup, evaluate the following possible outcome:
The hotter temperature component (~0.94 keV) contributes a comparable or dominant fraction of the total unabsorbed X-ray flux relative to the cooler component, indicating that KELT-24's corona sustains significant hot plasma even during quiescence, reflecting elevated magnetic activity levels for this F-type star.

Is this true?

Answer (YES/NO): YES